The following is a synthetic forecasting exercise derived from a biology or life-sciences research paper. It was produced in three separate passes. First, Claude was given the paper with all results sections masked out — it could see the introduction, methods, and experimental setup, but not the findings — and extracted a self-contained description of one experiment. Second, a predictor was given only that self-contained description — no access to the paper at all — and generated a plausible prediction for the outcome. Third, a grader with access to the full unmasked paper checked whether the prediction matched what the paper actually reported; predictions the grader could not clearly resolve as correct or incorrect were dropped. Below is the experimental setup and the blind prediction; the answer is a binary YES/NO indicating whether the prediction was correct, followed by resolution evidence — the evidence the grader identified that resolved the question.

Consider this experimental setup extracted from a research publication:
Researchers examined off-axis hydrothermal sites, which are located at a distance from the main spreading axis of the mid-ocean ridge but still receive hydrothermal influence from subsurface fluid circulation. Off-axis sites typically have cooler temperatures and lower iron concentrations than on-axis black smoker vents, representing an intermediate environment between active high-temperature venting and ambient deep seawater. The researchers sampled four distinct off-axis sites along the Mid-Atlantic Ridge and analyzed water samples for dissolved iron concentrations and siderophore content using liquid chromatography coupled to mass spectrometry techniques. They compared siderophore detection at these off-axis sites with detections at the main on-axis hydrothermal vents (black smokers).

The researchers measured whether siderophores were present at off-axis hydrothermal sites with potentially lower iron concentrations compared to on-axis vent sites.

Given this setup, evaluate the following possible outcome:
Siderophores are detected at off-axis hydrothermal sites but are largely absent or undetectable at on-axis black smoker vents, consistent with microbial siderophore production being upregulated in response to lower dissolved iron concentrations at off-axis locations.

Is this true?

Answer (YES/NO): NO